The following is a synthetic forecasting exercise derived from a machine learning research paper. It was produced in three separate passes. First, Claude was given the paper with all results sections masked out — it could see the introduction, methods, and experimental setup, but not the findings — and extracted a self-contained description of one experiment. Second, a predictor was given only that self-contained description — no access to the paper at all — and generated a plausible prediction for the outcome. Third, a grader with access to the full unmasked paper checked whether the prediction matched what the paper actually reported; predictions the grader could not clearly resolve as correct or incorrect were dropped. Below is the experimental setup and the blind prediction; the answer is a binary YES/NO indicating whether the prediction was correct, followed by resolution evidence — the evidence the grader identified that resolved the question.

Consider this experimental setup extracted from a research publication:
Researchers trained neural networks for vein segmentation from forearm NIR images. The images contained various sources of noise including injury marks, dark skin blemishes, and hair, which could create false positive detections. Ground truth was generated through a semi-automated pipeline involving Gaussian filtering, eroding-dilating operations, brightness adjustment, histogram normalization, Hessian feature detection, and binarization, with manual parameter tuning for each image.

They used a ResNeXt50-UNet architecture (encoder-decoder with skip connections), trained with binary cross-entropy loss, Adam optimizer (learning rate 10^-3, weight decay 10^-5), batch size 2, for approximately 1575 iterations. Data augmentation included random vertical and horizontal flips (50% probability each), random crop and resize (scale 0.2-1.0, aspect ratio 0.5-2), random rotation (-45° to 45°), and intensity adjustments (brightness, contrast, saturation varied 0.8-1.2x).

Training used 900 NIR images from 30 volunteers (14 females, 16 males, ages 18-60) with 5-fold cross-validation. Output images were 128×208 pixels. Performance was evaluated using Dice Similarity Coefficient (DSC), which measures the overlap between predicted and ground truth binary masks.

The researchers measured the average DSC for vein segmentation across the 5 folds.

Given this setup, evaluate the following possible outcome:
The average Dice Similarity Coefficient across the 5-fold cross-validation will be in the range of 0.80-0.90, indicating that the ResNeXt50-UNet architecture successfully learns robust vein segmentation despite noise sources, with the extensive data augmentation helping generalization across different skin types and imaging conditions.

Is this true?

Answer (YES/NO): NO